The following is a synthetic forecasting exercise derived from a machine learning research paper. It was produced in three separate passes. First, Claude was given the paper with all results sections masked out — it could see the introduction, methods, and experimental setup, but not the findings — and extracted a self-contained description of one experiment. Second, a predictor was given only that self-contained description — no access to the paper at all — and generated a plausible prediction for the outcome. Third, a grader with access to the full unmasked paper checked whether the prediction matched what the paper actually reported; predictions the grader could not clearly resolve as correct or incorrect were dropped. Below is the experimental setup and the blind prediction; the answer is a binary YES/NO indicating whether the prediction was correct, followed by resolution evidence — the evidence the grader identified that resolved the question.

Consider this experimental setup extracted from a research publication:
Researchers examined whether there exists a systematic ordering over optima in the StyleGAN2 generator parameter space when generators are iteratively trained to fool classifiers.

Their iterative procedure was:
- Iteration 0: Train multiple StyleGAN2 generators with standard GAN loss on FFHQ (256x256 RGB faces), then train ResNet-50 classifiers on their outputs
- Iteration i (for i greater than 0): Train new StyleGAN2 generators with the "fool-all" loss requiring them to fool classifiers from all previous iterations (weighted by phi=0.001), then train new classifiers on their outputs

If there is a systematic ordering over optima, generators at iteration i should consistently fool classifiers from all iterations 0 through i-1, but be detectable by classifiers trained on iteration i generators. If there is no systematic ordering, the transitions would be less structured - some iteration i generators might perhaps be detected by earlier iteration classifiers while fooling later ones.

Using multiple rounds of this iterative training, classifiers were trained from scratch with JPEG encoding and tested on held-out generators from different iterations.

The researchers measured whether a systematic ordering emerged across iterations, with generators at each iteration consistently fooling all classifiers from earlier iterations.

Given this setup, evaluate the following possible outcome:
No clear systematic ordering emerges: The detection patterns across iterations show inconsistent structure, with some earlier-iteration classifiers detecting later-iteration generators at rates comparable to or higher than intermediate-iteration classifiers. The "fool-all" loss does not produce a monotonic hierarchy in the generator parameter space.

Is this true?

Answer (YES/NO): NO